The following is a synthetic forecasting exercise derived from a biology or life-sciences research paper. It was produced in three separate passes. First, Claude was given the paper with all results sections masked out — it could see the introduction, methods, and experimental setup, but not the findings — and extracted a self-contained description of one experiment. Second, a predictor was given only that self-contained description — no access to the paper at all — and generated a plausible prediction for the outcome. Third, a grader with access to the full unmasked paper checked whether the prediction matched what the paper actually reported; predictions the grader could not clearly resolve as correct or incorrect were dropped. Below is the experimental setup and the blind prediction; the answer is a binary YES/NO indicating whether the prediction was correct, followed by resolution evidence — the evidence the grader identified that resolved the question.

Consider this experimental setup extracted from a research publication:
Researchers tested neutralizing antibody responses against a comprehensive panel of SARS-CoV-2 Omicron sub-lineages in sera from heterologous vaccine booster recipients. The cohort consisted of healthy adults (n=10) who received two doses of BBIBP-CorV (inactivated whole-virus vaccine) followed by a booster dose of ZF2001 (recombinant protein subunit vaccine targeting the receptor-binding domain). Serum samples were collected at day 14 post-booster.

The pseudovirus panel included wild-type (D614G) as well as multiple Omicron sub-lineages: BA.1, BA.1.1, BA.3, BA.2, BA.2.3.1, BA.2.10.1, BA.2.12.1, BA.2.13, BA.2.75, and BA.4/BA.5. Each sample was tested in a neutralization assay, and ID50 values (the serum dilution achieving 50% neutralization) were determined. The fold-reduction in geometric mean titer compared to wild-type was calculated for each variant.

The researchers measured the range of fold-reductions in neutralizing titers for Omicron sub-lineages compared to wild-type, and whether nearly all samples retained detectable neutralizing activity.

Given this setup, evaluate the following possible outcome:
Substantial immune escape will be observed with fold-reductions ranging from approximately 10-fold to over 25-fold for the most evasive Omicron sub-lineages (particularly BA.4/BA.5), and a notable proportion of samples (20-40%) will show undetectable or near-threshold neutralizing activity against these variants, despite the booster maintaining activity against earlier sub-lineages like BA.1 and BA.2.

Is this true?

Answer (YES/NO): NO